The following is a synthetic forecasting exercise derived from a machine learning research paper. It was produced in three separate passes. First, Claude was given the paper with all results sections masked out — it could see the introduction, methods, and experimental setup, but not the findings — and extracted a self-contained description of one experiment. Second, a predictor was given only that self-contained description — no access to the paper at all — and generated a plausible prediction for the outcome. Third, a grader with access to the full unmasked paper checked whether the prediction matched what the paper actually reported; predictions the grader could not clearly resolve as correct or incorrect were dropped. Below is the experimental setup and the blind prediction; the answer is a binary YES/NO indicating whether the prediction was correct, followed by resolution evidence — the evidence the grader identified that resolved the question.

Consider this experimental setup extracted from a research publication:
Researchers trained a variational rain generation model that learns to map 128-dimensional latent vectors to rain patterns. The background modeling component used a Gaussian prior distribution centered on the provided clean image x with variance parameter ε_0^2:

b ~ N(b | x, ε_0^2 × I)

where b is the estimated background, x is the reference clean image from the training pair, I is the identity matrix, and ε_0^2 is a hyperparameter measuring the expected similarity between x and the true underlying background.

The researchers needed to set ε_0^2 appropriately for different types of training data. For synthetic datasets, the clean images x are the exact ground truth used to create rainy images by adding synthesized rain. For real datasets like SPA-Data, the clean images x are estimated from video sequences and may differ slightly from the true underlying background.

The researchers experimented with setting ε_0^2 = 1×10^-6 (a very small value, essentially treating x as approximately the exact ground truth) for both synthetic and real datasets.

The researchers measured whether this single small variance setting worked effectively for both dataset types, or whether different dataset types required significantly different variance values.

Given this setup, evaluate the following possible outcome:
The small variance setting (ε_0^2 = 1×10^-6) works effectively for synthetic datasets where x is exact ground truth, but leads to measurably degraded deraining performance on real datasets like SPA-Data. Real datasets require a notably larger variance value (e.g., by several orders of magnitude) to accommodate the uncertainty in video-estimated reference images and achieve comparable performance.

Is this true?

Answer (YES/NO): NO